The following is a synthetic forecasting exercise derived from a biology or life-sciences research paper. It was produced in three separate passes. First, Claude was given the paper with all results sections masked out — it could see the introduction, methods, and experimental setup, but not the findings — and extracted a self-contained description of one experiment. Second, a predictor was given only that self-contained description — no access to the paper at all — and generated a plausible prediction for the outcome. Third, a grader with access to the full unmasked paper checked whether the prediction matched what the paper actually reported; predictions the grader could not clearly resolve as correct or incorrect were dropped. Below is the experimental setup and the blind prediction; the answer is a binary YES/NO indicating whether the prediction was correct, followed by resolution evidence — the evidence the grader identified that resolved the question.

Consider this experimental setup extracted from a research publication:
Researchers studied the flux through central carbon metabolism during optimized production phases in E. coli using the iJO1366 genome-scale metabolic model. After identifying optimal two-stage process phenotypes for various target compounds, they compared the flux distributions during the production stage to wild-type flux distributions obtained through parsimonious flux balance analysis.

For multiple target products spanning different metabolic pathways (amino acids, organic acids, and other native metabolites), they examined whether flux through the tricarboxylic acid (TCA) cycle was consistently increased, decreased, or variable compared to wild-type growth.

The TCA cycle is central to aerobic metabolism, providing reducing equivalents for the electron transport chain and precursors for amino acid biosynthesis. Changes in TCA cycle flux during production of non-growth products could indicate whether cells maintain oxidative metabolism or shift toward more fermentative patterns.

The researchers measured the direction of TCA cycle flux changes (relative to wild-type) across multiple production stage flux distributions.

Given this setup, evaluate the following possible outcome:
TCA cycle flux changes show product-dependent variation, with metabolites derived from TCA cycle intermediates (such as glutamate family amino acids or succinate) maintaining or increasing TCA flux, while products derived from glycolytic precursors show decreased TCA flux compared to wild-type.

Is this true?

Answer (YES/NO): NO